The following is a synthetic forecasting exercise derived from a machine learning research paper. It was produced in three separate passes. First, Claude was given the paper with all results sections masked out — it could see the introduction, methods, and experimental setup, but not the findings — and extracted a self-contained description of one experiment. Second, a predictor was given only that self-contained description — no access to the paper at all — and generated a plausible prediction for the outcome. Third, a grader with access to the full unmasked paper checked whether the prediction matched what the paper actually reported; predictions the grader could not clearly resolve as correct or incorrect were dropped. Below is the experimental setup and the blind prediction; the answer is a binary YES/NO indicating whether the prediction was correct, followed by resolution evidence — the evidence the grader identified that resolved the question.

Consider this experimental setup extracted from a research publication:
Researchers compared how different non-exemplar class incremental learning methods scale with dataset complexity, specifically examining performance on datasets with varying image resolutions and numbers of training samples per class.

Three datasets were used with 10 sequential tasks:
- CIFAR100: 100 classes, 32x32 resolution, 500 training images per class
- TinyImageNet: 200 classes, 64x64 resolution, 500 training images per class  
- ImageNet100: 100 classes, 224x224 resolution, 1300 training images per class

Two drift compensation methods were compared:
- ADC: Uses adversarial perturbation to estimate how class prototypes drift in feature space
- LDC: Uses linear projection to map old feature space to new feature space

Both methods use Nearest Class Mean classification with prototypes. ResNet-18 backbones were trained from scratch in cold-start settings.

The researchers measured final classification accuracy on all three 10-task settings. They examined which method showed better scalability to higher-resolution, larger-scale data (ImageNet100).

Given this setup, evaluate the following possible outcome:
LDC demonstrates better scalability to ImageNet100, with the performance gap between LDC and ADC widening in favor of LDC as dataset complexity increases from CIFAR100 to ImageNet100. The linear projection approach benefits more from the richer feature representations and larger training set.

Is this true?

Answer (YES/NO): NO